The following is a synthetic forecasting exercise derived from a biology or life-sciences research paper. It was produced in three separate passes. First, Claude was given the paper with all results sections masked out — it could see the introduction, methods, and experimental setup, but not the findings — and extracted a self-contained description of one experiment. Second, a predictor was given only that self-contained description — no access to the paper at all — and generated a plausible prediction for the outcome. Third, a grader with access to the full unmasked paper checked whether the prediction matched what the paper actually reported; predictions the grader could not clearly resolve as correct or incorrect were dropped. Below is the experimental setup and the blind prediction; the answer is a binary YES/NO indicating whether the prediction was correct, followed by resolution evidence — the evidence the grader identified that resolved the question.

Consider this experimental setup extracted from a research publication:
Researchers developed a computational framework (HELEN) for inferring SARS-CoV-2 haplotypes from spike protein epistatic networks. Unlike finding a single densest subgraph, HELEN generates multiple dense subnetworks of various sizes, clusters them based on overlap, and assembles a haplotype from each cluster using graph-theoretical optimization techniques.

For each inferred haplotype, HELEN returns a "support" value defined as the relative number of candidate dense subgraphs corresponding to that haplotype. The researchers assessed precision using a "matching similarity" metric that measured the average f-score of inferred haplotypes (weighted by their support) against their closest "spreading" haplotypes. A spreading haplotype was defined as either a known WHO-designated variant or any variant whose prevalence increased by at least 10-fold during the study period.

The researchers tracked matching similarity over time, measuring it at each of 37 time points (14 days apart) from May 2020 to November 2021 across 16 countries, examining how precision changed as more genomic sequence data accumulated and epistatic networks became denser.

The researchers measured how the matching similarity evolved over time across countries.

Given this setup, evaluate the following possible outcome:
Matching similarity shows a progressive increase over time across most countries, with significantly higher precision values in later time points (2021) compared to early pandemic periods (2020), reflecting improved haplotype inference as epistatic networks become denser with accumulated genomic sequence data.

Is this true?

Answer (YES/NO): YES